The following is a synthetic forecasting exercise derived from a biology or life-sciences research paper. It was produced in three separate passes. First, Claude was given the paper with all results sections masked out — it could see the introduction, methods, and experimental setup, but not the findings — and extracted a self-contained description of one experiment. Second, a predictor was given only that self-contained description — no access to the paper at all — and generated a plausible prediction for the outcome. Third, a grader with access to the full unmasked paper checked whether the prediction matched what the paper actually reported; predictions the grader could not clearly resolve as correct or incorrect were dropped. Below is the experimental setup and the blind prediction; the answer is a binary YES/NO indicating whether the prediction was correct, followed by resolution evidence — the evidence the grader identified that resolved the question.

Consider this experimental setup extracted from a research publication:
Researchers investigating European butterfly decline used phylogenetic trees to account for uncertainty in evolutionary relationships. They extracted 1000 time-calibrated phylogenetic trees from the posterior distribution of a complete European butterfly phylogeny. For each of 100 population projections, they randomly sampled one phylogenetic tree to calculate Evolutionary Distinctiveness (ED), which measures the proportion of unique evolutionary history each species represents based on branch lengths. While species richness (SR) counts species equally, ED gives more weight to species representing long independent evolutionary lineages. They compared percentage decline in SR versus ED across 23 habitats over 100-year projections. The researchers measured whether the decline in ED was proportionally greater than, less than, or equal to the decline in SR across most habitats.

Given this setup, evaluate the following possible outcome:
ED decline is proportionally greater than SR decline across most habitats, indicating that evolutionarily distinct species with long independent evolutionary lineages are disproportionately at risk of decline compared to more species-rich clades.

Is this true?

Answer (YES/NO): NO